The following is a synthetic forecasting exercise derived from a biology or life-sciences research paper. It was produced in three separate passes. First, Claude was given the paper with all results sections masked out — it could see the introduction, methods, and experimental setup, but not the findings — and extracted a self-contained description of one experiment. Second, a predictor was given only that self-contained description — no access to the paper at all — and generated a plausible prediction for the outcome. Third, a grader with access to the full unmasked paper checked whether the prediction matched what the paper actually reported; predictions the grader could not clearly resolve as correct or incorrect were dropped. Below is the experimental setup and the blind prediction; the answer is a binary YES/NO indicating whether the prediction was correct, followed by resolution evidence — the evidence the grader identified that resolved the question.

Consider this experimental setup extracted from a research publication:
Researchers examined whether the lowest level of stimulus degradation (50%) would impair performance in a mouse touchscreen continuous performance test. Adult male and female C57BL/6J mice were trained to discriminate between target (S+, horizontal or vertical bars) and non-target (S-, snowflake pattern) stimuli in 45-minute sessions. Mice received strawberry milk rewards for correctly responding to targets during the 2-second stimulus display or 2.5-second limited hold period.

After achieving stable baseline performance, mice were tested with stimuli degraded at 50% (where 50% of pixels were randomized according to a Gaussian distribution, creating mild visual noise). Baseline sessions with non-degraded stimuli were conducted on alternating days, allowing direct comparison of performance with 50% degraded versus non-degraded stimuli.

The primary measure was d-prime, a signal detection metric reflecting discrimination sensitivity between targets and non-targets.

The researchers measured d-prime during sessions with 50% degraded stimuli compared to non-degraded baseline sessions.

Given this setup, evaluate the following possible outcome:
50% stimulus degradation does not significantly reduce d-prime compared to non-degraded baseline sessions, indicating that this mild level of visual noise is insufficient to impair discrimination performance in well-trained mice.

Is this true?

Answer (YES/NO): NO